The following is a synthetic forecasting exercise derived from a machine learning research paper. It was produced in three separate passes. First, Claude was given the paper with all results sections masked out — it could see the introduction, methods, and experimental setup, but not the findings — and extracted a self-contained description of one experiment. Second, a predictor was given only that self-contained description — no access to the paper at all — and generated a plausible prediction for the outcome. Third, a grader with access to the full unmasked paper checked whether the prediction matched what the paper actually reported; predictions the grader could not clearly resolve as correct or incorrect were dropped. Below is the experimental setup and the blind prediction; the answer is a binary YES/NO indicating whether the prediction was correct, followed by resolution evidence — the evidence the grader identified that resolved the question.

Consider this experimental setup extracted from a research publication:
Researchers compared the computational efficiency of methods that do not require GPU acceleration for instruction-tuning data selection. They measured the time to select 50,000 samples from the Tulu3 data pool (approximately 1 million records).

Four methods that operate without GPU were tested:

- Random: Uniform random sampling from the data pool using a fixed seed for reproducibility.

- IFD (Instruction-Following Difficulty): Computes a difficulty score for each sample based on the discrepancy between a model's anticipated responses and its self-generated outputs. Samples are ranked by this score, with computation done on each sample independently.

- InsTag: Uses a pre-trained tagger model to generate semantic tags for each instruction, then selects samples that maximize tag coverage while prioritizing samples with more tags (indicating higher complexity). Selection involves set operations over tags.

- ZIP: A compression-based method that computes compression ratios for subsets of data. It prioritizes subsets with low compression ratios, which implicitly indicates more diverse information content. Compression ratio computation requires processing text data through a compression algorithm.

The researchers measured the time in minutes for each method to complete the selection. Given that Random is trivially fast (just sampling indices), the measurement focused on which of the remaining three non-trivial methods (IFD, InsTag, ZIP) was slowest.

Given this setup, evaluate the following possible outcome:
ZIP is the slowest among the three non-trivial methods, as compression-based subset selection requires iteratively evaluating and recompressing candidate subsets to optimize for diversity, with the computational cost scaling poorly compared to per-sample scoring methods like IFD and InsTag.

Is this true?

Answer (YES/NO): YES